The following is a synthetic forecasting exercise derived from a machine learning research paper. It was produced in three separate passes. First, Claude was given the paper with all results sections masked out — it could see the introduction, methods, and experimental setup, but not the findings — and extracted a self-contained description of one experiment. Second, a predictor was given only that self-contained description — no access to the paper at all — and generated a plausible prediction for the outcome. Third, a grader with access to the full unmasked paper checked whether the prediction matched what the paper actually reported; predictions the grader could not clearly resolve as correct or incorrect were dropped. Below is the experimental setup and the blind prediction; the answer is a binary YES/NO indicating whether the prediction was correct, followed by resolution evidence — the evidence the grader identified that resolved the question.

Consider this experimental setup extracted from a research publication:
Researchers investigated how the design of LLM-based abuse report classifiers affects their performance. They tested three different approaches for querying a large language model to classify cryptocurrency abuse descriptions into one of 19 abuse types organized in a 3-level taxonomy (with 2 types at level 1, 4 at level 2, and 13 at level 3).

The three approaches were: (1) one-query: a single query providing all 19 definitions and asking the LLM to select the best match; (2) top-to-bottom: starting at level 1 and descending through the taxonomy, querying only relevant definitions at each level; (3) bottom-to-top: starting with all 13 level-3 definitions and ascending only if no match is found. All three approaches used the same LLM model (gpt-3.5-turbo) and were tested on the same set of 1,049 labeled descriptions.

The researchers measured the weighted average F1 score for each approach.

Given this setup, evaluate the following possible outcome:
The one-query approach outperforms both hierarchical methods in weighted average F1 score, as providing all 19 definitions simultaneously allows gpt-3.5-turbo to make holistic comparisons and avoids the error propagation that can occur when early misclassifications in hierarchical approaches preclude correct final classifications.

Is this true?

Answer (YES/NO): NO